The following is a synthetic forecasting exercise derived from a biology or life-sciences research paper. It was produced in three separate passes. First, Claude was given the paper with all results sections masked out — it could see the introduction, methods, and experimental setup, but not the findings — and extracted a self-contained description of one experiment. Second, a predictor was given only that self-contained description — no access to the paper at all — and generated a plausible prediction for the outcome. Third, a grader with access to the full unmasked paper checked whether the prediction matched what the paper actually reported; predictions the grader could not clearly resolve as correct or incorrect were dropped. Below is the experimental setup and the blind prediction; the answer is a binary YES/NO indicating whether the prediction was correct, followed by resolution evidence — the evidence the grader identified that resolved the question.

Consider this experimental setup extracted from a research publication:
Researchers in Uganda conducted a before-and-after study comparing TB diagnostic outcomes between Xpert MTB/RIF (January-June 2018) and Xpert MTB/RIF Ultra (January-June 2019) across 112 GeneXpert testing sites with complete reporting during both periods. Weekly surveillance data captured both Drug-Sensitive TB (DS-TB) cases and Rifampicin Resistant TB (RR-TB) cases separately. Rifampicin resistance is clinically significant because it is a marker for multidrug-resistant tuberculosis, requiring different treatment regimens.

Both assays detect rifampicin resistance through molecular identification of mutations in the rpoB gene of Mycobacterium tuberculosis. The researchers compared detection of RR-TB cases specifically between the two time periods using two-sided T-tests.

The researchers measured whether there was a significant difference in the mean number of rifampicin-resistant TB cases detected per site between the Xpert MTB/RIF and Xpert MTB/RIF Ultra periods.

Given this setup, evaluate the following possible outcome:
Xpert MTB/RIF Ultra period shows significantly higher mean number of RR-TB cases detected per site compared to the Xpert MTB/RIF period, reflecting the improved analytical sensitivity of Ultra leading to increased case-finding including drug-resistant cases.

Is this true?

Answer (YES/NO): NO